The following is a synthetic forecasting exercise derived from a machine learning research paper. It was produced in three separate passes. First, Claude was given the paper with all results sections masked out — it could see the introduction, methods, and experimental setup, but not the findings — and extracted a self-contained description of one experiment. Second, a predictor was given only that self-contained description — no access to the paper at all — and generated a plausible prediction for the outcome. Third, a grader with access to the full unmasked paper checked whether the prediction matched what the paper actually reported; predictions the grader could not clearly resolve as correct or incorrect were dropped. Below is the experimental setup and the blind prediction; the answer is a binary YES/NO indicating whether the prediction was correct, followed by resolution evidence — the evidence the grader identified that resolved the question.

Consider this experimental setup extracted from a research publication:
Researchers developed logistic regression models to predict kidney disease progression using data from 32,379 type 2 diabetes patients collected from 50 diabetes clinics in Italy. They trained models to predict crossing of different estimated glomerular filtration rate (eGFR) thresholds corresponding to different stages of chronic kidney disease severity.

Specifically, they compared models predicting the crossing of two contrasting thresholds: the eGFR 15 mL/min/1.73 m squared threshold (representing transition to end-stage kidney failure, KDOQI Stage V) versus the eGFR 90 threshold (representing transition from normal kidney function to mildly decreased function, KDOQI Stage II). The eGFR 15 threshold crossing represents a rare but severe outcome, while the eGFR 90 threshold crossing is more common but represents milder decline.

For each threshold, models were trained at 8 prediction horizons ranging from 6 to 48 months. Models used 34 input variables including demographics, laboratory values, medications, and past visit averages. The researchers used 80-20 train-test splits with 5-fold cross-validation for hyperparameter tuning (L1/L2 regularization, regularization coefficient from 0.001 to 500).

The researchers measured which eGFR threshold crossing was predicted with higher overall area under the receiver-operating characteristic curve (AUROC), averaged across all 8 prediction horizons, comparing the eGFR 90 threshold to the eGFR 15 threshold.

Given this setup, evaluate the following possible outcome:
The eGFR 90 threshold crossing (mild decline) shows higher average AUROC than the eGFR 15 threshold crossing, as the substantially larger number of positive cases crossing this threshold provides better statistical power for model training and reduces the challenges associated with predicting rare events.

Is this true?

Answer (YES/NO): NO